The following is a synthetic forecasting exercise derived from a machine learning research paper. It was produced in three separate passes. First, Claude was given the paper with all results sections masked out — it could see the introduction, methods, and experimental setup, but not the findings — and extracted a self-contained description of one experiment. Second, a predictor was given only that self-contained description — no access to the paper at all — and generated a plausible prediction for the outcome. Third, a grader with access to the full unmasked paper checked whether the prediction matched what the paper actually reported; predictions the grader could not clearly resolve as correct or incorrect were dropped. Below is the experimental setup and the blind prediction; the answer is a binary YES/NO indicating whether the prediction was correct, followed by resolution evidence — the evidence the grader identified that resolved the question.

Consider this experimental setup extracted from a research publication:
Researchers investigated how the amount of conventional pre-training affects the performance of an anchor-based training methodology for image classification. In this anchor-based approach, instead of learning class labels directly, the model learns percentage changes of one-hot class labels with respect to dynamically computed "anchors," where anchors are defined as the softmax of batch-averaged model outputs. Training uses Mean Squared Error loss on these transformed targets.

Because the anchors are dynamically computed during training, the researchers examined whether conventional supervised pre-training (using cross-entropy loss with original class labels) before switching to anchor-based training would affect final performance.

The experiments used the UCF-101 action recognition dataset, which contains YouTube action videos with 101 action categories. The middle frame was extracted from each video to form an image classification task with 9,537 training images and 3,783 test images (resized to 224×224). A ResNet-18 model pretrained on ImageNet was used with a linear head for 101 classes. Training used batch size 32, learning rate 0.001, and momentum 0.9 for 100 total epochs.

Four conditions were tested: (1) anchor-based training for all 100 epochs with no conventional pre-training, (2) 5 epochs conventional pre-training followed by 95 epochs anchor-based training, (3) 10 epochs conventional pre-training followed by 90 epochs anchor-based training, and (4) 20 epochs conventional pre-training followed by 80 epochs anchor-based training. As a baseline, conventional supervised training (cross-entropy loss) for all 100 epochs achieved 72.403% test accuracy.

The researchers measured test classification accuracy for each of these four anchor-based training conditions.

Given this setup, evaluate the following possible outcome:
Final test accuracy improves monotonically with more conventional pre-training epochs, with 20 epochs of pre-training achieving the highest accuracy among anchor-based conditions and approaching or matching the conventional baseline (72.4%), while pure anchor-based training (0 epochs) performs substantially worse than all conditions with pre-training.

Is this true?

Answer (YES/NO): NO